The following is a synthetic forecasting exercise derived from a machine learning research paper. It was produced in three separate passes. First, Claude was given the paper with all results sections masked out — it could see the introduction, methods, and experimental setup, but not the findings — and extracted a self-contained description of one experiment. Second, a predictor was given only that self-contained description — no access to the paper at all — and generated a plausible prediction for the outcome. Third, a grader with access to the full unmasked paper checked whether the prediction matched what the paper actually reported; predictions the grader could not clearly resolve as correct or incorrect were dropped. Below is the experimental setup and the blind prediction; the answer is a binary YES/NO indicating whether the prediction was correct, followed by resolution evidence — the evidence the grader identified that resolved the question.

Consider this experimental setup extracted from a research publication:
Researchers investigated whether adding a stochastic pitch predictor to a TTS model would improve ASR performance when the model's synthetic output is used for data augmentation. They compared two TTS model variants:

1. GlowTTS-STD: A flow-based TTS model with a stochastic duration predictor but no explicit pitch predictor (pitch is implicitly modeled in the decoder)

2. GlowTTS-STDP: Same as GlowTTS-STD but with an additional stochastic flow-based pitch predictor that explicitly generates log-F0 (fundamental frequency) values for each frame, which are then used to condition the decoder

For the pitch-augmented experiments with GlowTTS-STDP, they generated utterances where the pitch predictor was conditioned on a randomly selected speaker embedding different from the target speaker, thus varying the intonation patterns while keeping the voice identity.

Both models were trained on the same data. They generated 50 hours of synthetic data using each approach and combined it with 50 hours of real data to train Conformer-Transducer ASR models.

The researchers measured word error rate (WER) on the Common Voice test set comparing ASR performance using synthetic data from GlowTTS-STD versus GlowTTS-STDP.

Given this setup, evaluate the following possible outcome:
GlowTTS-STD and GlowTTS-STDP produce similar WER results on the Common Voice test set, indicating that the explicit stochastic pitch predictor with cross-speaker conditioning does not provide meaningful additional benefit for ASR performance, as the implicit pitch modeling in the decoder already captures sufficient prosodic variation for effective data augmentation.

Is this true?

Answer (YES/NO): NO